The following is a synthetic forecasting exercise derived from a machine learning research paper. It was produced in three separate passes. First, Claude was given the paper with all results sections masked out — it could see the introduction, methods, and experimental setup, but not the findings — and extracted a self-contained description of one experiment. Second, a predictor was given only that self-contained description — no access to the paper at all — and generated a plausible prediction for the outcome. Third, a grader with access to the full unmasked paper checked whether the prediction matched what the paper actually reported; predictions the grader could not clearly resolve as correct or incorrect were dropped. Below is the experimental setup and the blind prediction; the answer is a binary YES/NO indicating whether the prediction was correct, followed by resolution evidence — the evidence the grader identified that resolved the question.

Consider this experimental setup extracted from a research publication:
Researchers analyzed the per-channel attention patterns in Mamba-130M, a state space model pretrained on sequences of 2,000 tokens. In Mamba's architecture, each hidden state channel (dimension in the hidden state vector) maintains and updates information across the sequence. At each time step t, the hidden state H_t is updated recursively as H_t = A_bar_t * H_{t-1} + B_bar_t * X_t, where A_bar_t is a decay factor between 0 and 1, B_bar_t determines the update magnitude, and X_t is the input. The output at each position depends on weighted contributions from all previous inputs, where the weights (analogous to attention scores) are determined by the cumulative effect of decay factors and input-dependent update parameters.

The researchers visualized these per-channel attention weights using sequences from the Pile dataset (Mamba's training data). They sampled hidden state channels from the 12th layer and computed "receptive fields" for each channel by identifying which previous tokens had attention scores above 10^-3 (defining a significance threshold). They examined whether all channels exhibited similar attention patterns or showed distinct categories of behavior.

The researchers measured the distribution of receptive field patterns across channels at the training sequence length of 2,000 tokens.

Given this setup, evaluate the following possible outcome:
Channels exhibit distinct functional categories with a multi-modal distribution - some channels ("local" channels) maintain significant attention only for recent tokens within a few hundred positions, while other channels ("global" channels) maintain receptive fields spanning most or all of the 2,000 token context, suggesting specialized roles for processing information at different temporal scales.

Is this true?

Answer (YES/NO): YES